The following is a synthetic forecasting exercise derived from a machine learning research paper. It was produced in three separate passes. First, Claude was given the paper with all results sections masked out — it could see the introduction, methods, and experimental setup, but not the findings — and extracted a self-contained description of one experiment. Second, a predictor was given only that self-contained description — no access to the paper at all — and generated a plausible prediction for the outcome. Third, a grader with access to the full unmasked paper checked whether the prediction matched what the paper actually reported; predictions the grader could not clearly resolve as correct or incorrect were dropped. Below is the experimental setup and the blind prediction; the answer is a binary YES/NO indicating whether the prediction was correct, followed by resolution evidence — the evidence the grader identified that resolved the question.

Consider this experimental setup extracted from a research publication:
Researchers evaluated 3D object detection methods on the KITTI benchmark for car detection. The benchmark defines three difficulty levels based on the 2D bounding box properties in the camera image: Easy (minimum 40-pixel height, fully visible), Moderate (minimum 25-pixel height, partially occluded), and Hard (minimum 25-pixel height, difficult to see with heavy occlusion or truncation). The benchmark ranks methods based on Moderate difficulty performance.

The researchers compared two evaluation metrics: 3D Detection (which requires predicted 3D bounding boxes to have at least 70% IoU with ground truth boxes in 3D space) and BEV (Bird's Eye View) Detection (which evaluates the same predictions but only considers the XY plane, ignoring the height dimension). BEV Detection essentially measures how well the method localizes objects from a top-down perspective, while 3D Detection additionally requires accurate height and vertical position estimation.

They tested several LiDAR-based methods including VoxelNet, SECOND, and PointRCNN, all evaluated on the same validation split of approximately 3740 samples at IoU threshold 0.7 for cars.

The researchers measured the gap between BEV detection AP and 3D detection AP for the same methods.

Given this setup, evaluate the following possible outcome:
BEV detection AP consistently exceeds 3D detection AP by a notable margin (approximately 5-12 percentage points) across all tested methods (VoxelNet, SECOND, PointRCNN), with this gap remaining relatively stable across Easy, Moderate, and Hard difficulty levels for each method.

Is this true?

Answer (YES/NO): NO